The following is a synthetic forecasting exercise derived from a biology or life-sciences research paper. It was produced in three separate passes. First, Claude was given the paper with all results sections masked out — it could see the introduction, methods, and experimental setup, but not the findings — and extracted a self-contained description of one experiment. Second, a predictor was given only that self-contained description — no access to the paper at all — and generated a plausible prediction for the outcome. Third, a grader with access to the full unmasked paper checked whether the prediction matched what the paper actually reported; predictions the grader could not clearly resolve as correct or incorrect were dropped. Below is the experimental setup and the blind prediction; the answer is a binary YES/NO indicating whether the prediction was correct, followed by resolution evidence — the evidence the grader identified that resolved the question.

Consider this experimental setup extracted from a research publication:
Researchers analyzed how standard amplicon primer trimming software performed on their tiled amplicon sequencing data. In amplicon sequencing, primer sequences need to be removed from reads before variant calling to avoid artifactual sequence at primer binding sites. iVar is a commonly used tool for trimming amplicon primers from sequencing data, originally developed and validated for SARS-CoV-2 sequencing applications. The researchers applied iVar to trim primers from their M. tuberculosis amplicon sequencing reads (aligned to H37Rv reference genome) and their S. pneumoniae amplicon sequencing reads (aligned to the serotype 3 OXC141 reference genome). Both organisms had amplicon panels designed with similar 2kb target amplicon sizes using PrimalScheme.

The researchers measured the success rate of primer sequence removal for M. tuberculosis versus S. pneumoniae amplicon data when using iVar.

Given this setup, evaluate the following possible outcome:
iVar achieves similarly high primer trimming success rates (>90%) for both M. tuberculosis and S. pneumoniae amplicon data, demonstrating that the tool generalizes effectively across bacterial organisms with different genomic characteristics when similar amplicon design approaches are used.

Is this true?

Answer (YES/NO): NO